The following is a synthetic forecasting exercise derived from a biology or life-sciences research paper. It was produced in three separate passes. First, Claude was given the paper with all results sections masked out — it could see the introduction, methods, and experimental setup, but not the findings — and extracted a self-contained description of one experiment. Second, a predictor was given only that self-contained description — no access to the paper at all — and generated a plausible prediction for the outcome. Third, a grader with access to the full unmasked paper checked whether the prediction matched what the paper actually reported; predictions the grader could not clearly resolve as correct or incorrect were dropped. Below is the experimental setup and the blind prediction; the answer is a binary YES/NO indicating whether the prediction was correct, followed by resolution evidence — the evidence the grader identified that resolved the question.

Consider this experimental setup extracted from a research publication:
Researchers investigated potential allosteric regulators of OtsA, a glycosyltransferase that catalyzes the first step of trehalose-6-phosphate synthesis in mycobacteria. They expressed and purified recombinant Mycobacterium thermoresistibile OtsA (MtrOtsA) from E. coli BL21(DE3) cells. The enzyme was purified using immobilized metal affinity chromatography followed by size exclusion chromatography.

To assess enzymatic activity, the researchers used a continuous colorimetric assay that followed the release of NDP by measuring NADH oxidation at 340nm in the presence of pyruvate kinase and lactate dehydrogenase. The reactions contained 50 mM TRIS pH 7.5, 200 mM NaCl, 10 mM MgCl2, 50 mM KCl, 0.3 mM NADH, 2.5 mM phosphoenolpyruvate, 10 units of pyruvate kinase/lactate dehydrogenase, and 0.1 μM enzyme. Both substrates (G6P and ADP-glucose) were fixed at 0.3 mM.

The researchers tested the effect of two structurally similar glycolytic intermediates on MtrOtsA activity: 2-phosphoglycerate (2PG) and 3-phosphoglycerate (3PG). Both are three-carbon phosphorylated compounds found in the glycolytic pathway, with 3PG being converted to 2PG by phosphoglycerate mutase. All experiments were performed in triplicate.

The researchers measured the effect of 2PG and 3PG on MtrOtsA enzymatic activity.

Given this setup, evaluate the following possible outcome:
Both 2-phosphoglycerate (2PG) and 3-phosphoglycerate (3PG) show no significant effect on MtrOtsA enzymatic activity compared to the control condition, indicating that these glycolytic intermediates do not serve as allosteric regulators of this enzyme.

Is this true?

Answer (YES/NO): NO